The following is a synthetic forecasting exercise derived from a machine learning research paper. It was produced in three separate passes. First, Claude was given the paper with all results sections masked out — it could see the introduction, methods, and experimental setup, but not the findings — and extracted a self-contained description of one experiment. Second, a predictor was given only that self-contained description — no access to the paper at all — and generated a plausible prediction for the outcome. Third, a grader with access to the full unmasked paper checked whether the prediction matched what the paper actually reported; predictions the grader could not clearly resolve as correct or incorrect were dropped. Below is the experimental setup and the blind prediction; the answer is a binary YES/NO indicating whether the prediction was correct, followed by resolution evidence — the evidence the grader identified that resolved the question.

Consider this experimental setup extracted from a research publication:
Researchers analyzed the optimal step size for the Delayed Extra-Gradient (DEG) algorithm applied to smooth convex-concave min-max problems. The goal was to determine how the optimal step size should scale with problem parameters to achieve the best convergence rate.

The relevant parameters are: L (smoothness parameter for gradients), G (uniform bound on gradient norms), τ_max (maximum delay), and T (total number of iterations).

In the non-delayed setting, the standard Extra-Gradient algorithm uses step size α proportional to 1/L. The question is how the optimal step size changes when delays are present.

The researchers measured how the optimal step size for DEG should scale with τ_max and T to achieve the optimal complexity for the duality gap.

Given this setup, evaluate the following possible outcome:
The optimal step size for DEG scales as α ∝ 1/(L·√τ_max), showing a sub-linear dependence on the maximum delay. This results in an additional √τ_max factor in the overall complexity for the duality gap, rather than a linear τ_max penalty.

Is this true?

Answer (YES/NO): NO